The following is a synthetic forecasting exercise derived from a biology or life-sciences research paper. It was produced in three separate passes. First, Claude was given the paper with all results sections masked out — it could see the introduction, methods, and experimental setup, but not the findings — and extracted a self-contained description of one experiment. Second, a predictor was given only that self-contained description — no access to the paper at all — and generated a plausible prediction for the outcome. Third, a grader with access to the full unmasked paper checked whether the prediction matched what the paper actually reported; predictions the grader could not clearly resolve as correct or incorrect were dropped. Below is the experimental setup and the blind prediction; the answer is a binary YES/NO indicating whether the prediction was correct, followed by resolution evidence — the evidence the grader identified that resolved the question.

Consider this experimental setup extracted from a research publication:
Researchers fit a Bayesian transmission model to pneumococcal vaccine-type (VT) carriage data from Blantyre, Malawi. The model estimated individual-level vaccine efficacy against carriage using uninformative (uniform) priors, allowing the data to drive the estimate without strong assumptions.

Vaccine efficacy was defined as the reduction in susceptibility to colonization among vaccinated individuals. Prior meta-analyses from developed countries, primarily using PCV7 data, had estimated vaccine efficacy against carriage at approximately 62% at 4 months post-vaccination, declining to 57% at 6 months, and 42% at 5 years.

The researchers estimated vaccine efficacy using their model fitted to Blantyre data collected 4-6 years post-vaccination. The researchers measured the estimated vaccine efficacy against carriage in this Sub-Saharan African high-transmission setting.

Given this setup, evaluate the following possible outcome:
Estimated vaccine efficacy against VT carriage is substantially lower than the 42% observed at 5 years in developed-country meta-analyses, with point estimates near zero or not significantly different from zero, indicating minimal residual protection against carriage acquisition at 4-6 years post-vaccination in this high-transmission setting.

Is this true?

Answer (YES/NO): NO